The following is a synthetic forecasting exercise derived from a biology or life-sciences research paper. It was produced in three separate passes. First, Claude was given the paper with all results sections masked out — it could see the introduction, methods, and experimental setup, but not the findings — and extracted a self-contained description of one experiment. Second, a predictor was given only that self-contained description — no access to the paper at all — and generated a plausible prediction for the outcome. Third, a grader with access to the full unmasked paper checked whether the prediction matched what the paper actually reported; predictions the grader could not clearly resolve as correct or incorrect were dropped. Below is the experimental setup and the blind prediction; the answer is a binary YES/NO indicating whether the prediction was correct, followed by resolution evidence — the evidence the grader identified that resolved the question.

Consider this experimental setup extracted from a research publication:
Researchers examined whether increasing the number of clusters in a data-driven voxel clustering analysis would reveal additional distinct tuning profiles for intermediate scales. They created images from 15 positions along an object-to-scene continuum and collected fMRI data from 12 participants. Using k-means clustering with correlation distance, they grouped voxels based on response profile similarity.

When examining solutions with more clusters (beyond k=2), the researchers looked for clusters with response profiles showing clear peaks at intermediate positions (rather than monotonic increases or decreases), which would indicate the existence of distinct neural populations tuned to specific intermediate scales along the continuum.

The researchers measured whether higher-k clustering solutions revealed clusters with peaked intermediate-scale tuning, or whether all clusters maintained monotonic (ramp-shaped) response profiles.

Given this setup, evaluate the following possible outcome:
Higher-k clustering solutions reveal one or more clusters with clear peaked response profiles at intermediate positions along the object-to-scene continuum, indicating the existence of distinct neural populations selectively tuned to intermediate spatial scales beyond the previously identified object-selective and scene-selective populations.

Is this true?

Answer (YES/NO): NO